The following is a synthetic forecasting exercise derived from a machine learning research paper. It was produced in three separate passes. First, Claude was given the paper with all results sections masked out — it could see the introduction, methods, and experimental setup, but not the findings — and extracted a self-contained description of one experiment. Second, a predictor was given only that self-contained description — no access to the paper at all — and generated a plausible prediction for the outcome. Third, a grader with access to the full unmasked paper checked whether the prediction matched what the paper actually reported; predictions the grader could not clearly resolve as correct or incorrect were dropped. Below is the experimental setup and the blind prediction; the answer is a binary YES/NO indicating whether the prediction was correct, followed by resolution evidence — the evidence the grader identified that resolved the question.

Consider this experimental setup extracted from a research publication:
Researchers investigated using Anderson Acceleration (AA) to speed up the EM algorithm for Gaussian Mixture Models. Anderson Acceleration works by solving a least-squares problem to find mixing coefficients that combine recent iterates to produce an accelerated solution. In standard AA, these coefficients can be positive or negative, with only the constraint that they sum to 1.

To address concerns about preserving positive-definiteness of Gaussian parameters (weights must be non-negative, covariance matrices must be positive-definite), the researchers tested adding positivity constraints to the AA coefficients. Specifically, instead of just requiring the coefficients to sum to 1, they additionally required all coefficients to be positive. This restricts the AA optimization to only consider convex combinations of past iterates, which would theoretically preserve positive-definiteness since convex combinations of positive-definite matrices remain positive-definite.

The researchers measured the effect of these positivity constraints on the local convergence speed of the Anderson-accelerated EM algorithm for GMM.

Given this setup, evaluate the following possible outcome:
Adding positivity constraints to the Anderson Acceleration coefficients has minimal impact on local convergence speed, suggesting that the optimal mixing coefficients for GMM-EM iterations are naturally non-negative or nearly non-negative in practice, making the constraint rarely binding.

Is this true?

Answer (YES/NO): NO